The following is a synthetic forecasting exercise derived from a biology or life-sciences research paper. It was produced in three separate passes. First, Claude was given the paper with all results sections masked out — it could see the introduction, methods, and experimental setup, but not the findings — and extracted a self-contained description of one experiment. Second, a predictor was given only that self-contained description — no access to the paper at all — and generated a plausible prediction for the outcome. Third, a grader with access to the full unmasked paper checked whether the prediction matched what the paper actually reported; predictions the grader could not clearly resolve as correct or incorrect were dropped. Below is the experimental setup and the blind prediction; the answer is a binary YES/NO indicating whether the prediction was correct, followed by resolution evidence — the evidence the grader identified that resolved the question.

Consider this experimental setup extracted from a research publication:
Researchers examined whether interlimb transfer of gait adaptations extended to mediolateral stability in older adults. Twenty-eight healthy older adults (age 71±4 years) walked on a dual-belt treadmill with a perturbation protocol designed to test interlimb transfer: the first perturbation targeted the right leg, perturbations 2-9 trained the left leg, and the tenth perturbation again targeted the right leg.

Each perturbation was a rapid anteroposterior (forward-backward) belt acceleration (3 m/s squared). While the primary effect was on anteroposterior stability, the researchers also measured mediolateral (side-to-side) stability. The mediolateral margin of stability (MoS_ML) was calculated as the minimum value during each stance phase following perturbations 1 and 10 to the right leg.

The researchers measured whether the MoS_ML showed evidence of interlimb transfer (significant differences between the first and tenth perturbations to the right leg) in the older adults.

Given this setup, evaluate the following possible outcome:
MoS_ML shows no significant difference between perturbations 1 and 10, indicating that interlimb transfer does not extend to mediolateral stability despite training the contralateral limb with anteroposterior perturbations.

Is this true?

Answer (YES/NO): YES